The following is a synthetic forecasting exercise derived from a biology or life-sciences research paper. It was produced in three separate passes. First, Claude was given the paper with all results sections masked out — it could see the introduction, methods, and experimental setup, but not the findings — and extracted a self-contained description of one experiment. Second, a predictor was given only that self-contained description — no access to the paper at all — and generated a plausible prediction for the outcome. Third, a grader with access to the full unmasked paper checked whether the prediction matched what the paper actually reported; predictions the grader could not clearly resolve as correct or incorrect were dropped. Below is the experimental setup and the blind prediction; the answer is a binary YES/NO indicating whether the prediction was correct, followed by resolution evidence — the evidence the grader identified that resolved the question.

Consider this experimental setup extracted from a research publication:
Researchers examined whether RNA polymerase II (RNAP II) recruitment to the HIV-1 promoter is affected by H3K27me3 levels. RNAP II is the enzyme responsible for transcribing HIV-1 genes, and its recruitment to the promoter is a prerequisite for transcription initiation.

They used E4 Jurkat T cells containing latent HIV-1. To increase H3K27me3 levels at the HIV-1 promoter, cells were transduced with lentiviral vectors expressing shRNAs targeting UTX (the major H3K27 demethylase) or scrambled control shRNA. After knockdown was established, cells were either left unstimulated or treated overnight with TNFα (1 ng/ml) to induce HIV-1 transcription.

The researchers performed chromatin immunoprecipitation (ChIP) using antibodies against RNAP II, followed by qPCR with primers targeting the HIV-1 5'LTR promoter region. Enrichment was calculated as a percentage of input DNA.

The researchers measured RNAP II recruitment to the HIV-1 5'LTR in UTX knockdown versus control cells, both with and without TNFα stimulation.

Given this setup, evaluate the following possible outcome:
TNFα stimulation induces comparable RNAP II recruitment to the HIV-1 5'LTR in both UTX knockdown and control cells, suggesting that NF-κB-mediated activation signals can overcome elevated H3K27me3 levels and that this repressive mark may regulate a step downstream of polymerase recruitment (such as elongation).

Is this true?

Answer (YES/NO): NO